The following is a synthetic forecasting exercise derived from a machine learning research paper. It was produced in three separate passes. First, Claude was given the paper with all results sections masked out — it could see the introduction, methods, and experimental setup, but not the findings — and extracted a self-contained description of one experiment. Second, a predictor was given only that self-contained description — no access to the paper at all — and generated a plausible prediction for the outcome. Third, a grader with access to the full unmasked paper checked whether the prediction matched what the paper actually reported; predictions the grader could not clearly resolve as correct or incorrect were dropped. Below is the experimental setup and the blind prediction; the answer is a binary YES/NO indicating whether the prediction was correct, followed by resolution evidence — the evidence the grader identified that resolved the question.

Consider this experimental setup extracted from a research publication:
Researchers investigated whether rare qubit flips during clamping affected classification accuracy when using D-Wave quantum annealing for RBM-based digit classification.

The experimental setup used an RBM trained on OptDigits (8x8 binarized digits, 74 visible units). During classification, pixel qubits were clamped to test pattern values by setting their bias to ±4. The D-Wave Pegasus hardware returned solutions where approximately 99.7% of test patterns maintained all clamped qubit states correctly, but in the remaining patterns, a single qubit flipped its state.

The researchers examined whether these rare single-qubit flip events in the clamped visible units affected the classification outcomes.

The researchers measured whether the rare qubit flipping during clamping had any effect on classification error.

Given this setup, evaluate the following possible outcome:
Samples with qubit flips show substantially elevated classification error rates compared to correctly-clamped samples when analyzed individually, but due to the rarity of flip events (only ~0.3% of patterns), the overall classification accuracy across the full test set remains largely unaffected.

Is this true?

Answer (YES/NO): NO